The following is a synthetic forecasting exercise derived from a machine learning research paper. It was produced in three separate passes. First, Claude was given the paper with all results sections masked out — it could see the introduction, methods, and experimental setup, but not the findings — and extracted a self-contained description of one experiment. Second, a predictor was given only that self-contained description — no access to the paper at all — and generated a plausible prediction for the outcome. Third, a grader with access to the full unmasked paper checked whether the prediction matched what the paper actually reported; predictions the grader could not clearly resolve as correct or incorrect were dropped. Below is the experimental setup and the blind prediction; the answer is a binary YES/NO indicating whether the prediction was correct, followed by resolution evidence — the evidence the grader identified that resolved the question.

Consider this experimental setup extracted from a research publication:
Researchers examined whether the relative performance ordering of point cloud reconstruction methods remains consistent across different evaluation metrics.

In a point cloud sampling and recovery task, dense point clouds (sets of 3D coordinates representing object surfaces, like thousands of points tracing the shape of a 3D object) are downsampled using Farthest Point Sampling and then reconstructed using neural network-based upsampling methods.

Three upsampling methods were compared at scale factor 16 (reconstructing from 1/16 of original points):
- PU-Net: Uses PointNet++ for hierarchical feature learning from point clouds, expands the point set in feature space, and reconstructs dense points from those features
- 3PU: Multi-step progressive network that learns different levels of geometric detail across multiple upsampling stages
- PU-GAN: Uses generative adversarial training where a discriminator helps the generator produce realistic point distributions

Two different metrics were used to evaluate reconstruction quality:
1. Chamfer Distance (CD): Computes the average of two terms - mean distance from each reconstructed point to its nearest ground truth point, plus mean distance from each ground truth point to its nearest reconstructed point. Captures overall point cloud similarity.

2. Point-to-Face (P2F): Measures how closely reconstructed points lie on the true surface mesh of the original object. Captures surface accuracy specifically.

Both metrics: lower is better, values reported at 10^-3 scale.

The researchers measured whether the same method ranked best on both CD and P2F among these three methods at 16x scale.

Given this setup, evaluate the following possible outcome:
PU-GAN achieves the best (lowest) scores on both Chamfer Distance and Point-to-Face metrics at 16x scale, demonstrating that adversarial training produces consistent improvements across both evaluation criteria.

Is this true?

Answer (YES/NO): NO